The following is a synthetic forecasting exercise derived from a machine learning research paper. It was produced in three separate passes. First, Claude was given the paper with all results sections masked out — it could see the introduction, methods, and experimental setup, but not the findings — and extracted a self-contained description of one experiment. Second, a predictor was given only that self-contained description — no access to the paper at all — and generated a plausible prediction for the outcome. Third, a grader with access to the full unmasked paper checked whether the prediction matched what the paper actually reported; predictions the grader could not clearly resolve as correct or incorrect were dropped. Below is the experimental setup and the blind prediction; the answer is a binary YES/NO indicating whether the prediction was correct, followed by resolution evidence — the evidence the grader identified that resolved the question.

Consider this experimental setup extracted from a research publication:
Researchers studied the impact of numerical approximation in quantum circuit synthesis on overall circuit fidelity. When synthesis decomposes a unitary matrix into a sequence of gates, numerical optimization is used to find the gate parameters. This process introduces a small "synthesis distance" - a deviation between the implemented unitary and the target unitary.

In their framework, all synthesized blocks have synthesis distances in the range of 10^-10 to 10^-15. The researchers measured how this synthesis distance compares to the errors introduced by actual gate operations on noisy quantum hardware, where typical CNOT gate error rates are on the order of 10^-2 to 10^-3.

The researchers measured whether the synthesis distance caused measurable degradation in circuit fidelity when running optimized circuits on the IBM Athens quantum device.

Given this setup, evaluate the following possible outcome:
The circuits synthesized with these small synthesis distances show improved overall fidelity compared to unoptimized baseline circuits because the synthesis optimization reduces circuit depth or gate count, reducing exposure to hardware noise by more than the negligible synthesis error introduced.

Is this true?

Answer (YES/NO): YES